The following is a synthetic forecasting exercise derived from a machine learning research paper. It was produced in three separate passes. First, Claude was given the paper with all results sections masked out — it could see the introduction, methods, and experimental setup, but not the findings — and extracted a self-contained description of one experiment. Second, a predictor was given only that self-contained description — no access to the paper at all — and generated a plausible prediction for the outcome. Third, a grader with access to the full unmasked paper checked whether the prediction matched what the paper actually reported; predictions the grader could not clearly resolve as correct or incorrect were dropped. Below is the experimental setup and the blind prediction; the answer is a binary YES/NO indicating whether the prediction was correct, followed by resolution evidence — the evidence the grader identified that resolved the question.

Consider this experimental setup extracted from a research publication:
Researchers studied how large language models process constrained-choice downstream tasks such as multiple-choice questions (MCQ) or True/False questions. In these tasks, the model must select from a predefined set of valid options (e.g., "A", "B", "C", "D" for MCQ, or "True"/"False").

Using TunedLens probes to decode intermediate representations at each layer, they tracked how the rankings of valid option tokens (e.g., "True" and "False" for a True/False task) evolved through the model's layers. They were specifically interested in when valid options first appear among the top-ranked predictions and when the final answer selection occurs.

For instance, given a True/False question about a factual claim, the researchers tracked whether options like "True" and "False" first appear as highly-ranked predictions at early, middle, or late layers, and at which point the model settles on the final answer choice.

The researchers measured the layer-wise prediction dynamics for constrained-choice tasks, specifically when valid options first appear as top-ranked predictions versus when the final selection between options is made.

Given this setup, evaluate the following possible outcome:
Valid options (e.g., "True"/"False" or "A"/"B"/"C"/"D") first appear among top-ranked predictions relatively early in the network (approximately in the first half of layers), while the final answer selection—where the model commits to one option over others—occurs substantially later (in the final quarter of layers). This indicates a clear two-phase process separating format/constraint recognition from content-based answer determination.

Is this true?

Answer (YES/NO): YES